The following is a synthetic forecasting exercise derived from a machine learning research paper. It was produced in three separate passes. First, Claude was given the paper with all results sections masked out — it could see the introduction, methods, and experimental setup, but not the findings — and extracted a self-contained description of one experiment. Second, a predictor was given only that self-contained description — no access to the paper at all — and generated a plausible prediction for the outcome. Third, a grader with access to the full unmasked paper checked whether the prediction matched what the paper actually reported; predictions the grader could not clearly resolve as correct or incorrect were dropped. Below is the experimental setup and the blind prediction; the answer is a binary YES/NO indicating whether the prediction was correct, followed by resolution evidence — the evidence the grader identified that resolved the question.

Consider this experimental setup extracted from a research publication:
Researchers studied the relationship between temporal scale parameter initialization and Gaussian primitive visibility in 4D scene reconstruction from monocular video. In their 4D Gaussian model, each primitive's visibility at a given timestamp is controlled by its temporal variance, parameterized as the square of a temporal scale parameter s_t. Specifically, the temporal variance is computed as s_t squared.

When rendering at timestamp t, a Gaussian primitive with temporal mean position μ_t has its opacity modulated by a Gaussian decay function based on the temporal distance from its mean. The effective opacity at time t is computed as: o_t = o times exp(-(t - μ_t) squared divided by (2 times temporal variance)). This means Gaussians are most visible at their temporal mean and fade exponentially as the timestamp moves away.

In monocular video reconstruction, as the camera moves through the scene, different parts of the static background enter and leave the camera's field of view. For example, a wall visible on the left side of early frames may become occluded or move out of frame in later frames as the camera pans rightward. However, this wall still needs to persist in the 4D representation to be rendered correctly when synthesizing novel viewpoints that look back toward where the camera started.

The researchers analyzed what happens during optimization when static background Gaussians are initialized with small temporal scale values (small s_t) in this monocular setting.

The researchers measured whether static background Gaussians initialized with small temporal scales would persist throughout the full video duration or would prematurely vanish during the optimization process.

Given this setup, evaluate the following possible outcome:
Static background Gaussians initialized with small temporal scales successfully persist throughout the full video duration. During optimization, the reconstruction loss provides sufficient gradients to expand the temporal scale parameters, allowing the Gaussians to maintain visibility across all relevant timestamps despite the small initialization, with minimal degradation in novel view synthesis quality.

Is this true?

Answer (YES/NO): NO